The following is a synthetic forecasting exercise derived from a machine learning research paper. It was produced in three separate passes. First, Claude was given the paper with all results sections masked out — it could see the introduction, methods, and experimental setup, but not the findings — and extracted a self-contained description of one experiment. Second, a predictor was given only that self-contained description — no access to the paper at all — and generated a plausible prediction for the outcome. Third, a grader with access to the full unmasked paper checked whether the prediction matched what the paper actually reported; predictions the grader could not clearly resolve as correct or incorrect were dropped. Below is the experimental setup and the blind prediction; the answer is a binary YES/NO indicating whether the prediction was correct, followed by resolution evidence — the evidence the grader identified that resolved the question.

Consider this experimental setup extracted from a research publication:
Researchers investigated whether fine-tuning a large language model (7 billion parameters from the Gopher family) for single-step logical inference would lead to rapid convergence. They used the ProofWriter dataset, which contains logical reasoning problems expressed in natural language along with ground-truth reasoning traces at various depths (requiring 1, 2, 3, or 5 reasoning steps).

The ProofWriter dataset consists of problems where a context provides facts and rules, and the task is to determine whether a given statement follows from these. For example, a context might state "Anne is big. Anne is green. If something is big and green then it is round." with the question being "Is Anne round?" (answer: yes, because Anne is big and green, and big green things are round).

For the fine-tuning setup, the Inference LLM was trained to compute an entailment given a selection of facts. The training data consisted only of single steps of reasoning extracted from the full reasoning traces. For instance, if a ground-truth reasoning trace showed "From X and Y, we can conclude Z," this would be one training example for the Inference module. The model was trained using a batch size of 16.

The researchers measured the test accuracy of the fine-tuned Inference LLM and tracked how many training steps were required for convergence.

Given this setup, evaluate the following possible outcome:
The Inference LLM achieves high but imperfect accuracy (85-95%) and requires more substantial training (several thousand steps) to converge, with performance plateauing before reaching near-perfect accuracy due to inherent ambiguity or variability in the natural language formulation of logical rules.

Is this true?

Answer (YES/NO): NO